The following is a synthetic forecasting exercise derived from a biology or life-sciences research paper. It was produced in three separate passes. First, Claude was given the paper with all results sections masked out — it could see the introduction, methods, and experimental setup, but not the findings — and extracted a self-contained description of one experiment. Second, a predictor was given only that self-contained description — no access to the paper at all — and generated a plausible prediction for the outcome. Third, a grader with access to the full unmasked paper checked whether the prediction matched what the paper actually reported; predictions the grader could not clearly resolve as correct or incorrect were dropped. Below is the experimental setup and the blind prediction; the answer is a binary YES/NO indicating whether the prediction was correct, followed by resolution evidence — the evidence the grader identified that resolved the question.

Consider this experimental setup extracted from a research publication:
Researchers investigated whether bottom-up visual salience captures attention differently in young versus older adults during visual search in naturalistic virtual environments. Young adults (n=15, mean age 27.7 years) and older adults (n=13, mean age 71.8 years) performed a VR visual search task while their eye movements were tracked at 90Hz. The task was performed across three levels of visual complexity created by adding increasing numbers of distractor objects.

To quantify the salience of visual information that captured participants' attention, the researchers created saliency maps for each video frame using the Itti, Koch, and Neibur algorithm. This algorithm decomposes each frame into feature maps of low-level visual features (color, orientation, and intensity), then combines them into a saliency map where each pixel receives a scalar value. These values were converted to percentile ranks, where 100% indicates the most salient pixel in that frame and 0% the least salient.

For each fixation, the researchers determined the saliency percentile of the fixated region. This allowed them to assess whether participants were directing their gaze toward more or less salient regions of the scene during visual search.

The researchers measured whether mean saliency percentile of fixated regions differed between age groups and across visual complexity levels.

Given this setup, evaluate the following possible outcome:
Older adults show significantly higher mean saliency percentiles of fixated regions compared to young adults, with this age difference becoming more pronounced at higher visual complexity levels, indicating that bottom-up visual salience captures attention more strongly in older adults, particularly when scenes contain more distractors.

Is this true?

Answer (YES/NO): NO